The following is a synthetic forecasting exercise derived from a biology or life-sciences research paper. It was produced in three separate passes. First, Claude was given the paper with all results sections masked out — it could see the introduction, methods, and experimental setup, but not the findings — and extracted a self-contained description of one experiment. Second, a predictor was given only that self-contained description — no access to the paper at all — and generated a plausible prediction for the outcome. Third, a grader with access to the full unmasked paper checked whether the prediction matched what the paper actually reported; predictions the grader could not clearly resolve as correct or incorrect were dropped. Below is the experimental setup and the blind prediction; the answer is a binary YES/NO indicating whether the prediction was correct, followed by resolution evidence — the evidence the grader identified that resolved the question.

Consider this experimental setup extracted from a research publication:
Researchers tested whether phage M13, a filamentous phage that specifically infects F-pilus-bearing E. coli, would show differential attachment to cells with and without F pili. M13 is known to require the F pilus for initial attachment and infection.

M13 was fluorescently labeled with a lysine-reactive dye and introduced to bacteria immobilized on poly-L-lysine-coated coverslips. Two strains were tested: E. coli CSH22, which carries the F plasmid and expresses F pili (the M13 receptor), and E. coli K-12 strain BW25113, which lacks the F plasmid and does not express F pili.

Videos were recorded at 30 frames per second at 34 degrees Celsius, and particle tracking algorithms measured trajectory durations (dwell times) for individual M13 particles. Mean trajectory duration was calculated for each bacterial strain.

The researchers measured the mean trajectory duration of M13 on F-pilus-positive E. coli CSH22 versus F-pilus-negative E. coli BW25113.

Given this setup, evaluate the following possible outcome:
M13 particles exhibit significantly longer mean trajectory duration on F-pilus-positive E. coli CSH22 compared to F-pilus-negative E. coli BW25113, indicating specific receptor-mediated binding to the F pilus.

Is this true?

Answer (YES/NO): YES